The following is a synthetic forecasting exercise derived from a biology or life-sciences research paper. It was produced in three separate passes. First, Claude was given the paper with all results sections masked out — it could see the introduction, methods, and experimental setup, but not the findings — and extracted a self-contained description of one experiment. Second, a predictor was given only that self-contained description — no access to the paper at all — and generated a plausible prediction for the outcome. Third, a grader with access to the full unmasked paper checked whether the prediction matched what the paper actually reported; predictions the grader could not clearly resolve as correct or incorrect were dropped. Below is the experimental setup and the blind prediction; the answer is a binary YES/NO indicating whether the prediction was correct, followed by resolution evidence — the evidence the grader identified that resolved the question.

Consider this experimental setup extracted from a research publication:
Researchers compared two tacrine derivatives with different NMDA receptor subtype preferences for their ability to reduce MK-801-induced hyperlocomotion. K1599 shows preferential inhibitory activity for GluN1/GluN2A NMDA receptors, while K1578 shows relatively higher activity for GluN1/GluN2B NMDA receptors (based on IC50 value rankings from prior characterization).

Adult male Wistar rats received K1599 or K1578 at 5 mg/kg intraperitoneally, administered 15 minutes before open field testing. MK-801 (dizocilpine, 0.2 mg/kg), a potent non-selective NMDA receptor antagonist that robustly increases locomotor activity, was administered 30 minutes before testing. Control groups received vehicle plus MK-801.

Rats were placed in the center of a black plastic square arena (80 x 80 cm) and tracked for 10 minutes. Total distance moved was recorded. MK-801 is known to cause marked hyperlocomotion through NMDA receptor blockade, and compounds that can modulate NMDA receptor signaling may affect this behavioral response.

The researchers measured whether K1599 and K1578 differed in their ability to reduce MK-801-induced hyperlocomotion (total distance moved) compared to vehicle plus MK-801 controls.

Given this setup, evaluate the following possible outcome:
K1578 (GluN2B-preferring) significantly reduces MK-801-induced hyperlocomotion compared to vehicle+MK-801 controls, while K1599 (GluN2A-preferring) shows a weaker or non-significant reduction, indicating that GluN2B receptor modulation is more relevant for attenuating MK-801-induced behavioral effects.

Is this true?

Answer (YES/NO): NO